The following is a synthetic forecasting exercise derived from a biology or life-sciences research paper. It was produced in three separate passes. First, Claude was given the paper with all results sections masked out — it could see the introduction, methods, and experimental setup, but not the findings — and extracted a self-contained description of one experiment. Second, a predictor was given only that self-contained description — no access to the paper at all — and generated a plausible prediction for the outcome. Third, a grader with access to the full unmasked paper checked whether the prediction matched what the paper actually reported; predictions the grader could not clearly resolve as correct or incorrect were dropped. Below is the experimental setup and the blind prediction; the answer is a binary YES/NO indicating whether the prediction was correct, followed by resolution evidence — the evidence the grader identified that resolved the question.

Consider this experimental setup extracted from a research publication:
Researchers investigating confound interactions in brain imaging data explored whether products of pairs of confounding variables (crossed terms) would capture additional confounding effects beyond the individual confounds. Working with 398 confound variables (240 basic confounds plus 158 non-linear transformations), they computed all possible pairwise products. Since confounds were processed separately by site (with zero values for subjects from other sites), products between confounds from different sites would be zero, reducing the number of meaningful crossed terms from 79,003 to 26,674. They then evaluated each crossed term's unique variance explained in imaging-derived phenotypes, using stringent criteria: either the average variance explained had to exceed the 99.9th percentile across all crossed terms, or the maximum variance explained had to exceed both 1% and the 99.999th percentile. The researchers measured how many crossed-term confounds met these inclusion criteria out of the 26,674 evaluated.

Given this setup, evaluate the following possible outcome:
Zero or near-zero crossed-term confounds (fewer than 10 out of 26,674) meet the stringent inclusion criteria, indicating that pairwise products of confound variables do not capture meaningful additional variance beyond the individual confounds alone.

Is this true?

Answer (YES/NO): NO